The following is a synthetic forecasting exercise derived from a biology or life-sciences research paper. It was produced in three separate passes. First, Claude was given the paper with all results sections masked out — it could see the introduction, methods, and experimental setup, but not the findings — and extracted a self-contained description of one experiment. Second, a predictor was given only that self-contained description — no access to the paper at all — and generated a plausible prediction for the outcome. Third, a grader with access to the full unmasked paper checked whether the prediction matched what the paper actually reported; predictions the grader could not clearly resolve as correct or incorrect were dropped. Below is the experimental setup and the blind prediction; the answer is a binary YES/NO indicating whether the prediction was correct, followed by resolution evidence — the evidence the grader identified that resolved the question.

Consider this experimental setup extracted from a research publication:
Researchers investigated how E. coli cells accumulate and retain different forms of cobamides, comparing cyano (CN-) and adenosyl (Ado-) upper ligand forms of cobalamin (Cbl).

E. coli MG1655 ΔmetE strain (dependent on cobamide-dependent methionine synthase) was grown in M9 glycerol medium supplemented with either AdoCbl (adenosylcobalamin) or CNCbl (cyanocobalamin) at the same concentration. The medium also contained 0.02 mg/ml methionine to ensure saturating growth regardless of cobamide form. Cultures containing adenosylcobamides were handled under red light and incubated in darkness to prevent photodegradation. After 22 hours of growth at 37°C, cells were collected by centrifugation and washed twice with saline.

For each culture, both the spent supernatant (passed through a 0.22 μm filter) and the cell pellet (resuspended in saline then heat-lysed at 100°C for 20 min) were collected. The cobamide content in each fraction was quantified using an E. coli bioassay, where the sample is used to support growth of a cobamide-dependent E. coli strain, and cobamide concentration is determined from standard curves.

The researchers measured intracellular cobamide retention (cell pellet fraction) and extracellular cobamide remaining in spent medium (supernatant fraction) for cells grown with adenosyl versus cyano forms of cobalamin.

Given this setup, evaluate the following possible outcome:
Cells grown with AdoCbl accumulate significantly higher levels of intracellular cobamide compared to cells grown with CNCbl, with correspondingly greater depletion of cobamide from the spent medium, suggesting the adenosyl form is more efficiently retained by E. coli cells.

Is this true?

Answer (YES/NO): NO